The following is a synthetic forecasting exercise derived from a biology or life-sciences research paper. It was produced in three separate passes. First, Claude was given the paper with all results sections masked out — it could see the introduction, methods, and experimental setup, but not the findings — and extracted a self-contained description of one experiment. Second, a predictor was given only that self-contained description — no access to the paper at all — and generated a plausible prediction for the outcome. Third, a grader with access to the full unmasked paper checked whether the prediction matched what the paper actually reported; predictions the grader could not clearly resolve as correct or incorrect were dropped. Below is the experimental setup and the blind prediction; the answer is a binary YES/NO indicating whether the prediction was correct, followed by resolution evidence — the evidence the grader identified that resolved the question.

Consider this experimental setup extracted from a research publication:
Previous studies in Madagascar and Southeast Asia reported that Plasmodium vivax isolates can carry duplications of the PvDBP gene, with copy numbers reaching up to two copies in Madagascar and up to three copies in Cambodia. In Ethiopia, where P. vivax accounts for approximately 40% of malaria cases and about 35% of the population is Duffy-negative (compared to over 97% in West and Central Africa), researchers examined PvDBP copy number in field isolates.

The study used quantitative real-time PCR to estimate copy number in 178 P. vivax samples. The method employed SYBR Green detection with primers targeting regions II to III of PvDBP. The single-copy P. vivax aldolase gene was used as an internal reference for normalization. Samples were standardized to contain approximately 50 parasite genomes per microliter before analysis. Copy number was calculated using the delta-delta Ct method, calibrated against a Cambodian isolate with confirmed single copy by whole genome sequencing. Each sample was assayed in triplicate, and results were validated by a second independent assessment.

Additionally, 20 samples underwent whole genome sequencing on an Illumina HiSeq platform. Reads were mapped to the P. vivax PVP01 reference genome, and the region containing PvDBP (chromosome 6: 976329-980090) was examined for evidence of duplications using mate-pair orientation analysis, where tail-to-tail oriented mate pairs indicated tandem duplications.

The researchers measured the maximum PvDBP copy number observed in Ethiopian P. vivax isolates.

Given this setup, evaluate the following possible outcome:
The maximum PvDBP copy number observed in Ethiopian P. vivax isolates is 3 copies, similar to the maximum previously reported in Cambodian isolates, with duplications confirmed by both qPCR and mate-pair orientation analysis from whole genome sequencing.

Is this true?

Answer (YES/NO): NO